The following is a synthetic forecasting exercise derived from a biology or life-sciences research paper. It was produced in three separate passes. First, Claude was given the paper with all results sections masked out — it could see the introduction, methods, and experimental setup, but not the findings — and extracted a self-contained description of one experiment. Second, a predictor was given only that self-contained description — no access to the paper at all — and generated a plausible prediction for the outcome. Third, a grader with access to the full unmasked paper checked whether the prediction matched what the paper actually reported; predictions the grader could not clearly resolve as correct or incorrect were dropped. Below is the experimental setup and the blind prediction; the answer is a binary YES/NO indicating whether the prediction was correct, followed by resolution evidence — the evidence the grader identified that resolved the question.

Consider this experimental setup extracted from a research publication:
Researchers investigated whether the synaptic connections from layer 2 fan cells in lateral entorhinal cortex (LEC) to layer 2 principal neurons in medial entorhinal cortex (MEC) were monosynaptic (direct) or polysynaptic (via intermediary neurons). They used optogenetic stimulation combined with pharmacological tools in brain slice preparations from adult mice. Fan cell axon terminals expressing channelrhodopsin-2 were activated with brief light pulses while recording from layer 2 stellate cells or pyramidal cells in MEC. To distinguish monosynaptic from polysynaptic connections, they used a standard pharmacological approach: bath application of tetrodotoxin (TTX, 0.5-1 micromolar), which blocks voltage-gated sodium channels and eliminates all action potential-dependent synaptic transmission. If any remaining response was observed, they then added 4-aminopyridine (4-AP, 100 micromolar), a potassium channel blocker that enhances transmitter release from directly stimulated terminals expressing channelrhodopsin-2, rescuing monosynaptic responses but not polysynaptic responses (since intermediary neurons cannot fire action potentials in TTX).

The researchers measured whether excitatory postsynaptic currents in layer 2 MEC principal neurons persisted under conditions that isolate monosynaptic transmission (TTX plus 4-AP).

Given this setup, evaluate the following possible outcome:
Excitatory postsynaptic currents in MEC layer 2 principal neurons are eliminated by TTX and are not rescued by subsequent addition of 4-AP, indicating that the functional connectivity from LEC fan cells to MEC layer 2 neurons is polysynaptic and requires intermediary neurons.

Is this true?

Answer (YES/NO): NO